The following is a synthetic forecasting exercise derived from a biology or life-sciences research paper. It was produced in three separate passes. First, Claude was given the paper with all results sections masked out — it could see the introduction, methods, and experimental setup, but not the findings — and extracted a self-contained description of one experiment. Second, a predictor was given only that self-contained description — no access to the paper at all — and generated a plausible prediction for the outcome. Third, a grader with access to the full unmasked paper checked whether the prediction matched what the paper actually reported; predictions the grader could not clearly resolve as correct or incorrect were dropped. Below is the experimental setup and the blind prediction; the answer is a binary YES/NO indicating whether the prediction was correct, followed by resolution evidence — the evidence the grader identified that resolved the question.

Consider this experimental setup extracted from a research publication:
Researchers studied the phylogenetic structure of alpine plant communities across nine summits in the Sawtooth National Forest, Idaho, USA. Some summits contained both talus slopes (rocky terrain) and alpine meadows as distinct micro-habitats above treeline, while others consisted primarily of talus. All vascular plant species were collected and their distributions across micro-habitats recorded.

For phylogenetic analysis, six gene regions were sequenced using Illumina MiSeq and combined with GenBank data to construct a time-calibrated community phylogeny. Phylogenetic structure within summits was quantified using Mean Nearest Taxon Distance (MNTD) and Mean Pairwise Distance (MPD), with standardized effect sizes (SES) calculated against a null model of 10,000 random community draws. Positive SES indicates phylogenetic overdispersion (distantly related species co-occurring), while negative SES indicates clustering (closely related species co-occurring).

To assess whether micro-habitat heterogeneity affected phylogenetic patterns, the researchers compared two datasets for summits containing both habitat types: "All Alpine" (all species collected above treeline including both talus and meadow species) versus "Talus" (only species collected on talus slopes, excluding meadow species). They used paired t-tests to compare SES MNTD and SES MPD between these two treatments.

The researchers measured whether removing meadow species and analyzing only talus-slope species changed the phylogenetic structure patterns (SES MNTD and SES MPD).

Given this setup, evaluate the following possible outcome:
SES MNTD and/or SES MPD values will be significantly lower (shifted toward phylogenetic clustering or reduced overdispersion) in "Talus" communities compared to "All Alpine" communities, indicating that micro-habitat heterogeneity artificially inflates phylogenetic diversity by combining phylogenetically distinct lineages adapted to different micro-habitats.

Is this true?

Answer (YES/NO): NO